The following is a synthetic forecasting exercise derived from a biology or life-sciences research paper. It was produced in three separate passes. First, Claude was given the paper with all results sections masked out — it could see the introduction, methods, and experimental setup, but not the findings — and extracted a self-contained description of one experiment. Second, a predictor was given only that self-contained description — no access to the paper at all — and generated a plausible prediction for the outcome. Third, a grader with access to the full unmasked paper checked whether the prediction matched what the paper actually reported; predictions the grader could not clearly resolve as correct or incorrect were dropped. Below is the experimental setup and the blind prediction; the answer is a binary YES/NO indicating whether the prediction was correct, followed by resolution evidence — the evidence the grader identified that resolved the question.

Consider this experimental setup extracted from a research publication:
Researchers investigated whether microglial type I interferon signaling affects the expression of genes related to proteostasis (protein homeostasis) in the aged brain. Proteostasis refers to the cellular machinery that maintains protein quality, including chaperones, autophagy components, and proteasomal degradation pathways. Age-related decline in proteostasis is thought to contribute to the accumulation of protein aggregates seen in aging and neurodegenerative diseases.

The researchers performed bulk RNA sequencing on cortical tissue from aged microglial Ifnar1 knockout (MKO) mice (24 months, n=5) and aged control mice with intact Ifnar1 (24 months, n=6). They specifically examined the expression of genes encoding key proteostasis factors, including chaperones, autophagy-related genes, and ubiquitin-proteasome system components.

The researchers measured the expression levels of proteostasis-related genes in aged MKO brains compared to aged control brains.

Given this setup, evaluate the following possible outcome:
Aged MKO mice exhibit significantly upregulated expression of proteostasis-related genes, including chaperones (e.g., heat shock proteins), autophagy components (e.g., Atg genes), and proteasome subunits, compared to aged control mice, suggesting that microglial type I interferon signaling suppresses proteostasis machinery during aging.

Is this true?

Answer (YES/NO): NO